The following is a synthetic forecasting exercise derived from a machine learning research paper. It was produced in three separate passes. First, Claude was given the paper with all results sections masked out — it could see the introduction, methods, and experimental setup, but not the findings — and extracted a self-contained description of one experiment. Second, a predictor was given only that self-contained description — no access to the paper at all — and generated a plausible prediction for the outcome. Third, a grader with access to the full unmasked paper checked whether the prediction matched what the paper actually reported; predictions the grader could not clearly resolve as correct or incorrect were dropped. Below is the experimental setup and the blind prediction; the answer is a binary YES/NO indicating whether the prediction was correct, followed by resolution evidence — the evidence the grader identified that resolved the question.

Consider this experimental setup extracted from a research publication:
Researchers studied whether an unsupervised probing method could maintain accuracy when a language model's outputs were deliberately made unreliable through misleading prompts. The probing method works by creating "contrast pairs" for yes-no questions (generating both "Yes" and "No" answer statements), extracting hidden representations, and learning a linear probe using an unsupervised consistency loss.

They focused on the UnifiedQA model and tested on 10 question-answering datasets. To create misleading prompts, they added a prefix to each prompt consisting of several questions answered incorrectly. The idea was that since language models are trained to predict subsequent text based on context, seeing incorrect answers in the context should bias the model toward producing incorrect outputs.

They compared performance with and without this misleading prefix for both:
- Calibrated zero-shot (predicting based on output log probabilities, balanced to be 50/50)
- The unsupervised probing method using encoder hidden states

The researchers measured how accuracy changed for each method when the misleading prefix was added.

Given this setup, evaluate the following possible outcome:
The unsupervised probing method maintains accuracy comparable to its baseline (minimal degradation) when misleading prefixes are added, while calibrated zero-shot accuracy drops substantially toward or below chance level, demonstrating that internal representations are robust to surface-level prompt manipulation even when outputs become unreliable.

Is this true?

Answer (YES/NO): NO